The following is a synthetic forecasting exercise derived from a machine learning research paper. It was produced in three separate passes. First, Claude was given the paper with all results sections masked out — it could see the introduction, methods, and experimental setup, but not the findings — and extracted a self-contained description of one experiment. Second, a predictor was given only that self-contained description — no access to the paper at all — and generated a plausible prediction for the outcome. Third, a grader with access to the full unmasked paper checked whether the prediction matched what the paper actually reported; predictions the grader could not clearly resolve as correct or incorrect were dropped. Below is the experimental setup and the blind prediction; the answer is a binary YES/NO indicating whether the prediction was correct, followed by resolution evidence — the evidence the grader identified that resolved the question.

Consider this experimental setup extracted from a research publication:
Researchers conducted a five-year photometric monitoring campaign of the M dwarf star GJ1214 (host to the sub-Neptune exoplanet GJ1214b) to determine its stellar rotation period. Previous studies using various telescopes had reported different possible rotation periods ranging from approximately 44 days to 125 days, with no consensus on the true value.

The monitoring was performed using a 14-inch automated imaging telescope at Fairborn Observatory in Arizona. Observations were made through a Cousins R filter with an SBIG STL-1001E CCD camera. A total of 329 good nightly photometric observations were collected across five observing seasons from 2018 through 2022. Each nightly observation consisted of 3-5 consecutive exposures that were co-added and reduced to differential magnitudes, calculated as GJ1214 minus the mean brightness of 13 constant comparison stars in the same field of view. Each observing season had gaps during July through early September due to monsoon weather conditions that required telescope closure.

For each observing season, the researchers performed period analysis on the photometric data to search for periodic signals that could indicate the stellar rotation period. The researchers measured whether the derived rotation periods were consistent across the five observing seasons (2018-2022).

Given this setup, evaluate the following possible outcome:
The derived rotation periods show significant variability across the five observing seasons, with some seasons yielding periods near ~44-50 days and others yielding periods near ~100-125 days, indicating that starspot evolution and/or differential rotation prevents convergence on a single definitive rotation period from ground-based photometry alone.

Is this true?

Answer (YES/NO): NO